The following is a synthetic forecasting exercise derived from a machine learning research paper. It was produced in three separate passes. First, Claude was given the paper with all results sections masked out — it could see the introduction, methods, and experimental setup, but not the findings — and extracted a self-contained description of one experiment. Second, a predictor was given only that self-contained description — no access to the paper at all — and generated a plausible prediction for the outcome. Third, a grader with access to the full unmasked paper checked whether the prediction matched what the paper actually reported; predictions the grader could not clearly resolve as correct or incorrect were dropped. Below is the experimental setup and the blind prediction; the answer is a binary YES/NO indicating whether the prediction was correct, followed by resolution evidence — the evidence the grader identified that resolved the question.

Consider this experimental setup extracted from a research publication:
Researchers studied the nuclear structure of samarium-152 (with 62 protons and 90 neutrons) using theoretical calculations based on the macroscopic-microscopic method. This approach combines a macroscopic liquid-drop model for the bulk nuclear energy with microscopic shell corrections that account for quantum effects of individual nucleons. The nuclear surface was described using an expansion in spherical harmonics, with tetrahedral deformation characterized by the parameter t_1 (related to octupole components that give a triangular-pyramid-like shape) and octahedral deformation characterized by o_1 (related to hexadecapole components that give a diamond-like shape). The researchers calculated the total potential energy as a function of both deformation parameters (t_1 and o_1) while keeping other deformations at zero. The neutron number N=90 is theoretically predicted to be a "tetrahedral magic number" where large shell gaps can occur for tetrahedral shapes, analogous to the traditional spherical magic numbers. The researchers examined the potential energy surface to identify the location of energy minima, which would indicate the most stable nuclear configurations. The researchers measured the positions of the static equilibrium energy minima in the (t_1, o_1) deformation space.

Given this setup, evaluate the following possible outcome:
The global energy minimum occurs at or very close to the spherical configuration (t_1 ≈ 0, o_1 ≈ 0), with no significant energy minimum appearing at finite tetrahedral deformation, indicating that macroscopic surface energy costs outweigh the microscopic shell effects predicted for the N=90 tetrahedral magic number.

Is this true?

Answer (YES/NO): NO